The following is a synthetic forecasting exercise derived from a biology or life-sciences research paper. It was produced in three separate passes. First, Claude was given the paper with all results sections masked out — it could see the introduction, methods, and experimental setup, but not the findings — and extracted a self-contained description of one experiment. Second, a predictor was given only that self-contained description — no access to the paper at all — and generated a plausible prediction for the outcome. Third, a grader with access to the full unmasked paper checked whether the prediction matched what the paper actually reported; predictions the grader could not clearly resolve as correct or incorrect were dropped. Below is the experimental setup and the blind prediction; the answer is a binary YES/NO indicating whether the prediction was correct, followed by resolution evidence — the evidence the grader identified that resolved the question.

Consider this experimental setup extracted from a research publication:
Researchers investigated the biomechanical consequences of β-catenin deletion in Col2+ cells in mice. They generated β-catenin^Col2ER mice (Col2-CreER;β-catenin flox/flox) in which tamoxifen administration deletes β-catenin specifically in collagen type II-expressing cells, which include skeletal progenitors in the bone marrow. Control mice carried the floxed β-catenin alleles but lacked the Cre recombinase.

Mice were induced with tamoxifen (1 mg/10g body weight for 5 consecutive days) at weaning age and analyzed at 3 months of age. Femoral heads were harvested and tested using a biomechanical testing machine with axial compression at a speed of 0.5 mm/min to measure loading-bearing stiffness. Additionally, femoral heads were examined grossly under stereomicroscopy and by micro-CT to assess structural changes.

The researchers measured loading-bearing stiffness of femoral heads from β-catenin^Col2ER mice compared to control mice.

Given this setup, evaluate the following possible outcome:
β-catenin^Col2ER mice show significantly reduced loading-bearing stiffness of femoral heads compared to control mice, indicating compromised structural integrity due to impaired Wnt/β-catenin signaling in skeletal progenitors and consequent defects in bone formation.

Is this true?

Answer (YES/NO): YES